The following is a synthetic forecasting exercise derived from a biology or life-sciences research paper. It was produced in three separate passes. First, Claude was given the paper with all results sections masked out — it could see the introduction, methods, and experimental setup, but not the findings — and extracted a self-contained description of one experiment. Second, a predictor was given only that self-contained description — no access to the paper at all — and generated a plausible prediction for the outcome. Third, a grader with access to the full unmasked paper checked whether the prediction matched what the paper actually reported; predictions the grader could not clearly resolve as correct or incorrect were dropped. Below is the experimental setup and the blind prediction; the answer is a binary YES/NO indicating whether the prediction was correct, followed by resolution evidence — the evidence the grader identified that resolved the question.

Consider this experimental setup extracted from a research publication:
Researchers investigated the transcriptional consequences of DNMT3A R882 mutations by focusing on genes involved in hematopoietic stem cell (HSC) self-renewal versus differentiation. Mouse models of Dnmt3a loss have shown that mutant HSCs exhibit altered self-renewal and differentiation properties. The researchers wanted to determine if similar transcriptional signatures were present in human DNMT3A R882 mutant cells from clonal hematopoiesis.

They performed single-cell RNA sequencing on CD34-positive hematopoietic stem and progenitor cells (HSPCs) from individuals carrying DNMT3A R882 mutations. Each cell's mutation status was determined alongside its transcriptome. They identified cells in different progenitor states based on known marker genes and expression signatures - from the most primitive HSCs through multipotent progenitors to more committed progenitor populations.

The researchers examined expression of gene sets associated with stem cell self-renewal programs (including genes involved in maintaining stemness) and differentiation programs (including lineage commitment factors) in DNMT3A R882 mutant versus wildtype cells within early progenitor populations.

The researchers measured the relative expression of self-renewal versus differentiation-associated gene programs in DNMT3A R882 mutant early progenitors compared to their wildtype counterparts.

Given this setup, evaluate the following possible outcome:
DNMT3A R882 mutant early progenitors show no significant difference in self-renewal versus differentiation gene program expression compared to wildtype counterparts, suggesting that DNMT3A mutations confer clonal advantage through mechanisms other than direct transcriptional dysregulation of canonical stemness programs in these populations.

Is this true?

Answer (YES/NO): NO